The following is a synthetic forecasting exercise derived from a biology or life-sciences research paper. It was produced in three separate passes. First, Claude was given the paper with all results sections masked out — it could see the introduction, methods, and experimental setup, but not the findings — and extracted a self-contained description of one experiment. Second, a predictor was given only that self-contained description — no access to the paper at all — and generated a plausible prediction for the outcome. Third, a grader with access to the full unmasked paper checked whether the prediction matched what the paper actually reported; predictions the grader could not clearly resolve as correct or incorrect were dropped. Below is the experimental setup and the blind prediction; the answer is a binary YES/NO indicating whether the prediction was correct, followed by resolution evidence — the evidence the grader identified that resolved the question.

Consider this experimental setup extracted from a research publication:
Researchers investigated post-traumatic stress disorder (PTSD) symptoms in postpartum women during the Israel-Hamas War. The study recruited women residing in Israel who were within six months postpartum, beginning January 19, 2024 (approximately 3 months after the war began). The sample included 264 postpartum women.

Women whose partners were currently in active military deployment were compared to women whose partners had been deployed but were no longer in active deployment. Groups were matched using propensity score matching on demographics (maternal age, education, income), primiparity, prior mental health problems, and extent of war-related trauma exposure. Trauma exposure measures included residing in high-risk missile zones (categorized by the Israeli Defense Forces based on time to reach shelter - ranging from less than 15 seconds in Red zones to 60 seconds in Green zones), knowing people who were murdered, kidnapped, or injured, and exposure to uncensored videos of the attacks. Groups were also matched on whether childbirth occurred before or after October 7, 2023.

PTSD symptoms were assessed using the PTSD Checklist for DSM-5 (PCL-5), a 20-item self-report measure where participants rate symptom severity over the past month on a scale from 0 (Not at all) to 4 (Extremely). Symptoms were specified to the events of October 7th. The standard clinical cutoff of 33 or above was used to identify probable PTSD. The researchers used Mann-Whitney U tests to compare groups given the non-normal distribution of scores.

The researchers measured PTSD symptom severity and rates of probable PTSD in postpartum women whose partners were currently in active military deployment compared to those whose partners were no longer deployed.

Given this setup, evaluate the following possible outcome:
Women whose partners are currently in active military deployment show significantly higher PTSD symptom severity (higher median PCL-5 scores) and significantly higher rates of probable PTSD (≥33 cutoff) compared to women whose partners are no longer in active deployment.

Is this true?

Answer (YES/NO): NO